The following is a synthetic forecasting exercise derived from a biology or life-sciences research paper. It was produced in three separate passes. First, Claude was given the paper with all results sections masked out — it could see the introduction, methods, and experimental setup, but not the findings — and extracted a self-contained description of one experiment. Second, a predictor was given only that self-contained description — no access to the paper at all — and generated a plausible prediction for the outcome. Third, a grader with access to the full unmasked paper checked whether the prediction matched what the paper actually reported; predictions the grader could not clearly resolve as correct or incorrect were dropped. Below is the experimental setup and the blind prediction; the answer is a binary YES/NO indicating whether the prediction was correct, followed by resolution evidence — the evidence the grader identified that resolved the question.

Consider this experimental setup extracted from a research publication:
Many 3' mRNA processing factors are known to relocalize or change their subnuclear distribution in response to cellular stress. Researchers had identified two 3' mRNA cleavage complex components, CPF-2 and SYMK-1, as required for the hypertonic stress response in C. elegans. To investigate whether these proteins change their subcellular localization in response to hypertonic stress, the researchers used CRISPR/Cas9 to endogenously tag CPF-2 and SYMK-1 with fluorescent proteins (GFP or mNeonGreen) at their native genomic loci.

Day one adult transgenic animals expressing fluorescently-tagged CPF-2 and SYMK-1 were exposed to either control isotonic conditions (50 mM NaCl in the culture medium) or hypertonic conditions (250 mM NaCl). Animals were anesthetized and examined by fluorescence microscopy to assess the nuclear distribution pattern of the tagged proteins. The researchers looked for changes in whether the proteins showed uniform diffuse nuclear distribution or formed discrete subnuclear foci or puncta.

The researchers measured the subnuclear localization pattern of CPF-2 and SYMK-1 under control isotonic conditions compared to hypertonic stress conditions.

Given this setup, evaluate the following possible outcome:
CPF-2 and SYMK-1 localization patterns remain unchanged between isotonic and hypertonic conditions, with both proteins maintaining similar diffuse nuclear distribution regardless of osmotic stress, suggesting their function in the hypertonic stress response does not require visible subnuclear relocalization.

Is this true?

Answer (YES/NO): NO